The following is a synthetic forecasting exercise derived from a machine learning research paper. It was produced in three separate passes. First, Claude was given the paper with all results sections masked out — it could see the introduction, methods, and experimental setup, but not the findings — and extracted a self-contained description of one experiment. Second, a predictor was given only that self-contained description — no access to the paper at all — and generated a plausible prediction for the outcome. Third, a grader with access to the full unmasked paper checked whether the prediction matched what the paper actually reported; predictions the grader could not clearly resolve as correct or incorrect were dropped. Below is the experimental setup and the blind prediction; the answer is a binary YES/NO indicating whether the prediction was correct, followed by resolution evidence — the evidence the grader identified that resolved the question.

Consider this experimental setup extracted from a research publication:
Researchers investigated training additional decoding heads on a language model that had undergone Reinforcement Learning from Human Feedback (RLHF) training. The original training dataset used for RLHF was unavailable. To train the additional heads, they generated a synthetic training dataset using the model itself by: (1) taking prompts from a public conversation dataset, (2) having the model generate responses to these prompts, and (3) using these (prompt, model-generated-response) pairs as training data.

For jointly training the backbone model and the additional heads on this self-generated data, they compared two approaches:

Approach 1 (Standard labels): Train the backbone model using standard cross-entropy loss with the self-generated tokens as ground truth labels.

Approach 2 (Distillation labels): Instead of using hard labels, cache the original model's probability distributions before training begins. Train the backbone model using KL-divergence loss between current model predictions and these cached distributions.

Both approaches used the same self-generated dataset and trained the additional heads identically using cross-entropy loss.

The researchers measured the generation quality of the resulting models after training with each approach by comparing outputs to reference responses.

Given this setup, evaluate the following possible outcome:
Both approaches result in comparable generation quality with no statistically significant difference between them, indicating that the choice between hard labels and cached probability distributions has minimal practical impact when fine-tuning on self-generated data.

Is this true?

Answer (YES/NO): NO